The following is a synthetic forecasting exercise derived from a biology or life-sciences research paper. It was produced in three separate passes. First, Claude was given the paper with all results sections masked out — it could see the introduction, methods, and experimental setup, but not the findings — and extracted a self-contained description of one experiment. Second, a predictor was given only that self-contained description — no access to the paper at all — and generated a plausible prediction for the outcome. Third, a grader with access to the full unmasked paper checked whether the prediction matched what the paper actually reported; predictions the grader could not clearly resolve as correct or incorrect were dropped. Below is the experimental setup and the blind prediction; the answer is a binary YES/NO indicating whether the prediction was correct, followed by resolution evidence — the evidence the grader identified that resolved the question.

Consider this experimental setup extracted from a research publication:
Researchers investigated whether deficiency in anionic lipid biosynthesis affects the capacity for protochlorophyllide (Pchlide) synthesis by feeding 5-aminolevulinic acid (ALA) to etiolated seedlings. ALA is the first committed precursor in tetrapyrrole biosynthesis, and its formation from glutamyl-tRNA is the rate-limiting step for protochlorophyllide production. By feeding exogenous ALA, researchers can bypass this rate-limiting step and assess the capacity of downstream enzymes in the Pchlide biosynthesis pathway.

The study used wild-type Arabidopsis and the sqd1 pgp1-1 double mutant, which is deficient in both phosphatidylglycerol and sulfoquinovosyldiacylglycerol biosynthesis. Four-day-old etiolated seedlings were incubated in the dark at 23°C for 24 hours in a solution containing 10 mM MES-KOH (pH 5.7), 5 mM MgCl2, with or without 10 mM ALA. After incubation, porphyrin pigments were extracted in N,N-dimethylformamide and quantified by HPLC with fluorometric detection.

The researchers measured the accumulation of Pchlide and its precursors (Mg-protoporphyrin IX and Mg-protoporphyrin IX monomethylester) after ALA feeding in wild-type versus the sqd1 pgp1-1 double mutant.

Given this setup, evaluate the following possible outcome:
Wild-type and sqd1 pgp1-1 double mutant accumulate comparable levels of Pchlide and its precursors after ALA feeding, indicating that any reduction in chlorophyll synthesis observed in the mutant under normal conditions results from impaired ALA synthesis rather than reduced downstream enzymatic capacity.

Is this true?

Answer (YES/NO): NO